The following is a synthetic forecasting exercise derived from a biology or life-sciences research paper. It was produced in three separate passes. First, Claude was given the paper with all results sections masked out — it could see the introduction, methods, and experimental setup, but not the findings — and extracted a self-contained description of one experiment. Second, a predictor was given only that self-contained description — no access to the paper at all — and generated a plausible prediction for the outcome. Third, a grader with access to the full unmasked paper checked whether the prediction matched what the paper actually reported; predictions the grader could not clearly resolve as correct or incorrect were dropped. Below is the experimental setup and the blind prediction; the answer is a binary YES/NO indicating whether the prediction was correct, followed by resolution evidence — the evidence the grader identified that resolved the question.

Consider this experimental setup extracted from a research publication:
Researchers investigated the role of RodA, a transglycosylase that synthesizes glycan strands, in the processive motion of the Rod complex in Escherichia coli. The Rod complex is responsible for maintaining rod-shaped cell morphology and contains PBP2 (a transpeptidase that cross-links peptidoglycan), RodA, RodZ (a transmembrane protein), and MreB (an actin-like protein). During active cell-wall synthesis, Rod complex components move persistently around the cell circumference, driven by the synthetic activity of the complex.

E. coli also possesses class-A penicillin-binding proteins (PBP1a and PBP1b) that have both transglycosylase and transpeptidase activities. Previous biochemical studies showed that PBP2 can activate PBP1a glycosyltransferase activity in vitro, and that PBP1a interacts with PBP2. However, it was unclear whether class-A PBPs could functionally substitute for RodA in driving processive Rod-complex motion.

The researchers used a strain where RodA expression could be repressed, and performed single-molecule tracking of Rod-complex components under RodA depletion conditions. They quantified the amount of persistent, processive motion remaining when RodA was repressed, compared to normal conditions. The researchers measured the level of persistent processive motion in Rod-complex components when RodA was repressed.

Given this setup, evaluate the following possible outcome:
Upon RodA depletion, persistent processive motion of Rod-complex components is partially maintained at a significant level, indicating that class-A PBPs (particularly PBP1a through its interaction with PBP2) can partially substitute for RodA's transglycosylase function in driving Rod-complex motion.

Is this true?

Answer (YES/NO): YES